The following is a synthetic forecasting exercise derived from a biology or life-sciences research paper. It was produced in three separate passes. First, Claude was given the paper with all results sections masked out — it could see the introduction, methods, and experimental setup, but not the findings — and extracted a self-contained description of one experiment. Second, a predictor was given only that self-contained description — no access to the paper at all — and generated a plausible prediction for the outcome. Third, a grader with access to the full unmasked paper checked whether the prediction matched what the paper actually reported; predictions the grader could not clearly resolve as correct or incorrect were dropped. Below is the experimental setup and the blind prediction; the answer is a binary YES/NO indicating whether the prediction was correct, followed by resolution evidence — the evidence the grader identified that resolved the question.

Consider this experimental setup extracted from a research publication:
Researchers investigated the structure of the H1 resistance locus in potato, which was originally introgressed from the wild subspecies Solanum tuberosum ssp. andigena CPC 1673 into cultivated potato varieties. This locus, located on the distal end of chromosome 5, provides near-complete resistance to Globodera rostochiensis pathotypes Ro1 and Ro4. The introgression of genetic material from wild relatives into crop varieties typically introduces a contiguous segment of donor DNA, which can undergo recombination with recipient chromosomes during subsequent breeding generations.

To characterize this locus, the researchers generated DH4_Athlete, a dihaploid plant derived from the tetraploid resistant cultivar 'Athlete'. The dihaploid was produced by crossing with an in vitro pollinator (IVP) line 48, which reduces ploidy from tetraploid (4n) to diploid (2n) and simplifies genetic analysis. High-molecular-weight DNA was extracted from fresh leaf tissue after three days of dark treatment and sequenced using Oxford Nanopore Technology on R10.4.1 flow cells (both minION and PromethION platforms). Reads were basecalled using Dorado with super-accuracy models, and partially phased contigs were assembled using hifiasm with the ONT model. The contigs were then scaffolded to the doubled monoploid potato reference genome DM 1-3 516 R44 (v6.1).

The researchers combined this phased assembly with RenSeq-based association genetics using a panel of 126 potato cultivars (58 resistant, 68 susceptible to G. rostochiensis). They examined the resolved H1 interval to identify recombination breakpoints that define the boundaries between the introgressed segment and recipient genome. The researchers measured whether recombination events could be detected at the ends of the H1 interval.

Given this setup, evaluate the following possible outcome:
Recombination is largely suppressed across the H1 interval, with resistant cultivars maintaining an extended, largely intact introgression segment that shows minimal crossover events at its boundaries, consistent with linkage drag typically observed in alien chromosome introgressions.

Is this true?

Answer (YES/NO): NO